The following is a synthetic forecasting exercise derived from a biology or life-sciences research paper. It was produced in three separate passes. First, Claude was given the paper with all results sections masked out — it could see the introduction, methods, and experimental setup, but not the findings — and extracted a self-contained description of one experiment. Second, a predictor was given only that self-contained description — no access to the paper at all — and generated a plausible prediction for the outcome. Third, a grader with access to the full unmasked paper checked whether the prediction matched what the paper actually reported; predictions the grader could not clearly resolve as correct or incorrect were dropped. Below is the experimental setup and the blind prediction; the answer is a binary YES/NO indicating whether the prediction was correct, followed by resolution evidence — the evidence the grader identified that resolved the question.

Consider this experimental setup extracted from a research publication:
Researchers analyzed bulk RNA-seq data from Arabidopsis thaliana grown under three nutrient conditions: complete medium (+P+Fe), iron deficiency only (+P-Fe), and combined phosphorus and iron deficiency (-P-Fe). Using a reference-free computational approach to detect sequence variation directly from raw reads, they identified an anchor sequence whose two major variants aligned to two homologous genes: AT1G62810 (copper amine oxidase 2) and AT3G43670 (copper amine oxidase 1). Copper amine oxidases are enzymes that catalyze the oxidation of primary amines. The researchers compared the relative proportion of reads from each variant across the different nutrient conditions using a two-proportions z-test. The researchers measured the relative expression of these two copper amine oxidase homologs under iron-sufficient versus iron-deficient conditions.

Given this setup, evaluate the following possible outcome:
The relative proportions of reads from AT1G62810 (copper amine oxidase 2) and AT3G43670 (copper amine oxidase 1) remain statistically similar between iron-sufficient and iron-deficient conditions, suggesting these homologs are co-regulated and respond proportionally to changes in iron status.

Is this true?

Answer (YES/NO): NO